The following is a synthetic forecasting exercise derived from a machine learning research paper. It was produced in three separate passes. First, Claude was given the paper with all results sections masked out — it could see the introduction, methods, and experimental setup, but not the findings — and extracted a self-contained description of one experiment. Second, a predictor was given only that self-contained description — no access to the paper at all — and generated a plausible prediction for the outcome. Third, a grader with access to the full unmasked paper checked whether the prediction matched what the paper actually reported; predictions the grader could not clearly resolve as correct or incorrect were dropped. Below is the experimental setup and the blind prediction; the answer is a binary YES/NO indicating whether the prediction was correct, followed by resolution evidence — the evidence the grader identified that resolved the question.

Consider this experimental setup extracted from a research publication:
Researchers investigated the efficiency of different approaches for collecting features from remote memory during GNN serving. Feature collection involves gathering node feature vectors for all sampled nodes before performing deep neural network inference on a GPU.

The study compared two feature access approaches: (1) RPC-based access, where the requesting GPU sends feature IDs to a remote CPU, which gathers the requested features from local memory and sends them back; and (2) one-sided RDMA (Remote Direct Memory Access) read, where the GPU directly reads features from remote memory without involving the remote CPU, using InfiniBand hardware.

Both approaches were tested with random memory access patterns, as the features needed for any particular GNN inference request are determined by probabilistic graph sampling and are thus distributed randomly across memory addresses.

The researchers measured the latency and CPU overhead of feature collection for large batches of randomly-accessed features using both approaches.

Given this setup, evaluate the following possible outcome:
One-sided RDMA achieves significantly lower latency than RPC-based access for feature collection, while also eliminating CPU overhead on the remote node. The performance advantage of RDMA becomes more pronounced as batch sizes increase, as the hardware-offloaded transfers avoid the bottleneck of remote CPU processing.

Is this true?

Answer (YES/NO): YES